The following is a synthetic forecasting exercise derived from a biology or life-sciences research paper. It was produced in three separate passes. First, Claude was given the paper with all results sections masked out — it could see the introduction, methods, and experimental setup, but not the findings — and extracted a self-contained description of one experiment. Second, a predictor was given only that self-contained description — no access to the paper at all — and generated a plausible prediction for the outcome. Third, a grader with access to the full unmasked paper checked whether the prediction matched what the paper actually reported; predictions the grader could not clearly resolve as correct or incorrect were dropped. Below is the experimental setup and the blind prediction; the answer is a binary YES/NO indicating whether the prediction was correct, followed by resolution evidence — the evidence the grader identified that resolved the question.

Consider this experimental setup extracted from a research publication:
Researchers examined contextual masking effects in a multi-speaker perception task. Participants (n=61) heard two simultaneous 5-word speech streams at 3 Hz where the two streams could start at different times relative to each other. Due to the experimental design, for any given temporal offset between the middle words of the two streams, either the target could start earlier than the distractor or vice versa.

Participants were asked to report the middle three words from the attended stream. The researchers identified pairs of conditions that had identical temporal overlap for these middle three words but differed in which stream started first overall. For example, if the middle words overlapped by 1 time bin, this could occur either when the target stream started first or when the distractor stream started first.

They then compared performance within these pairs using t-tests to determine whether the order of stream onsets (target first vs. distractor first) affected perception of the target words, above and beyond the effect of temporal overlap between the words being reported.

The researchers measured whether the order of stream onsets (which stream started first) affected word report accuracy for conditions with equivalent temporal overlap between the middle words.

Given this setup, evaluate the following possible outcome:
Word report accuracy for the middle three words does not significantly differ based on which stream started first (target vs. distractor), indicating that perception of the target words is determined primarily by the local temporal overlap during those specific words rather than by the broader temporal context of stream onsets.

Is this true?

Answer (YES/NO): NO